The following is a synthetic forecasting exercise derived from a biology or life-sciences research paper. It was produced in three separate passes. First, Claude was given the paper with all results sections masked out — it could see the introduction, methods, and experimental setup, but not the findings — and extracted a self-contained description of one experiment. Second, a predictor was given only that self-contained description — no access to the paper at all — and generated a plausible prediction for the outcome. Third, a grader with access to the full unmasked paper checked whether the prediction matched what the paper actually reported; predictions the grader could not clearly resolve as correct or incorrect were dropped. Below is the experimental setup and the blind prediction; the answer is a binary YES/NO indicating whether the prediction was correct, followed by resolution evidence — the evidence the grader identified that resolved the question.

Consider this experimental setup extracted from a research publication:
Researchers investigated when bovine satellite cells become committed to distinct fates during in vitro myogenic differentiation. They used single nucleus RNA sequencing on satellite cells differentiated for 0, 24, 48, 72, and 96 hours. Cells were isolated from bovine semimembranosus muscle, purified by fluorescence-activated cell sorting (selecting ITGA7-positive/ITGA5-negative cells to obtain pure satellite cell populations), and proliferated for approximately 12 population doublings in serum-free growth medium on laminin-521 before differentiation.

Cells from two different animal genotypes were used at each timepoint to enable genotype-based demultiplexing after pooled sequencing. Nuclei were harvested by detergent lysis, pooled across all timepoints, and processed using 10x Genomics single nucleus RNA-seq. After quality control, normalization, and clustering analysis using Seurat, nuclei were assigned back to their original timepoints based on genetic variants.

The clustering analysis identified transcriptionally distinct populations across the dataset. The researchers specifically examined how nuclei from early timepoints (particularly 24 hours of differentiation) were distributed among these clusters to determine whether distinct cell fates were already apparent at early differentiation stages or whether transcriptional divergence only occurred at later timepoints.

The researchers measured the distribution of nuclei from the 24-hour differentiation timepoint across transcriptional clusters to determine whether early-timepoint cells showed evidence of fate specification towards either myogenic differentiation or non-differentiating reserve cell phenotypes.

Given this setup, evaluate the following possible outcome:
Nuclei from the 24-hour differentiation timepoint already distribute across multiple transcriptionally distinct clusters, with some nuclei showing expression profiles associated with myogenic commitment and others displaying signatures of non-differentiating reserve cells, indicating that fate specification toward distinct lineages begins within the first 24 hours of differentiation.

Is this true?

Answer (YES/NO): NO